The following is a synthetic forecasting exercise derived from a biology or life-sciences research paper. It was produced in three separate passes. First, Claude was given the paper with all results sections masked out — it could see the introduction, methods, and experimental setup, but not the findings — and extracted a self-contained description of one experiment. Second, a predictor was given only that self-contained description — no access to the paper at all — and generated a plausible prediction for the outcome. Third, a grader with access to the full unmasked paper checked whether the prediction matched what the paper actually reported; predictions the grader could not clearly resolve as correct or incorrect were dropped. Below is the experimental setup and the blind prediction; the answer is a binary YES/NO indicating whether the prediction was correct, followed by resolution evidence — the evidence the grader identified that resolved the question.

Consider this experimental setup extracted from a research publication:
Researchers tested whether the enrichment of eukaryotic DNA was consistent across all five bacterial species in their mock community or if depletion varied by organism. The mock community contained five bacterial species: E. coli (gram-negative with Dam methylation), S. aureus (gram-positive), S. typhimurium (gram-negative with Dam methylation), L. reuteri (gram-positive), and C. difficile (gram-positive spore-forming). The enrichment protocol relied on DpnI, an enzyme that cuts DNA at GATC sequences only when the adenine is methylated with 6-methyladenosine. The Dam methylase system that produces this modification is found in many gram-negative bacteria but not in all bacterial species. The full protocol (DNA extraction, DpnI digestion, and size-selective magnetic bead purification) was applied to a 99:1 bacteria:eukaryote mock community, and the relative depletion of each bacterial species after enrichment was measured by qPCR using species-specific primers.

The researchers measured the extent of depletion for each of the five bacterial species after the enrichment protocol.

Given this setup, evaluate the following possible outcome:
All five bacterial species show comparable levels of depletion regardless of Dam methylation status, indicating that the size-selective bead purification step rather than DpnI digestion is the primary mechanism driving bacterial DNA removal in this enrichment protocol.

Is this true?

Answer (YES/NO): NO